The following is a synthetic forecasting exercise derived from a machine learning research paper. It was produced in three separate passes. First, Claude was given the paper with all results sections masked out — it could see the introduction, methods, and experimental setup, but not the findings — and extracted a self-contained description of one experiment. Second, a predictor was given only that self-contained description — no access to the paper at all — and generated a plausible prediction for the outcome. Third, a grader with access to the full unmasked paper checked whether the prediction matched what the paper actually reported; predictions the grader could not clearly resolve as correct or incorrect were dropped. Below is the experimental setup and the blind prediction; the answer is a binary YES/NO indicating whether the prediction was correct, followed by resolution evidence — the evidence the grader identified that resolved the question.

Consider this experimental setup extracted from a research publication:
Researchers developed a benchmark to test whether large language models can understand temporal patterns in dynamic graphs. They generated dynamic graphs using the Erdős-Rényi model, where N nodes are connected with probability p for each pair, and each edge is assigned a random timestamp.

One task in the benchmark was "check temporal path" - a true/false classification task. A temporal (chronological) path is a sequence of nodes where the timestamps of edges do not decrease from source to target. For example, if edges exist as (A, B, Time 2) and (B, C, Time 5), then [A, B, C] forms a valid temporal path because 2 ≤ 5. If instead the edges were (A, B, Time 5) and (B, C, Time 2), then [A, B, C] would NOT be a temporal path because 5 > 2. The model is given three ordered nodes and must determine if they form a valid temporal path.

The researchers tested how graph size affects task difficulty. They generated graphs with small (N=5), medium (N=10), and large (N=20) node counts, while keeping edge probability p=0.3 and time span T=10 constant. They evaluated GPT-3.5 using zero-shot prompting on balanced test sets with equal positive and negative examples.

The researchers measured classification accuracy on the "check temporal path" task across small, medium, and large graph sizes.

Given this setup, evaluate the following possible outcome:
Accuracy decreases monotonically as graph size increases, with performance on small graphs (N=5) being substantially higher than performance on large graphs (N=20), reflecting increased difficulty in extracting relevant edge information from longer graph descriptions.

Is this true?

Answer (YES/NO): NO